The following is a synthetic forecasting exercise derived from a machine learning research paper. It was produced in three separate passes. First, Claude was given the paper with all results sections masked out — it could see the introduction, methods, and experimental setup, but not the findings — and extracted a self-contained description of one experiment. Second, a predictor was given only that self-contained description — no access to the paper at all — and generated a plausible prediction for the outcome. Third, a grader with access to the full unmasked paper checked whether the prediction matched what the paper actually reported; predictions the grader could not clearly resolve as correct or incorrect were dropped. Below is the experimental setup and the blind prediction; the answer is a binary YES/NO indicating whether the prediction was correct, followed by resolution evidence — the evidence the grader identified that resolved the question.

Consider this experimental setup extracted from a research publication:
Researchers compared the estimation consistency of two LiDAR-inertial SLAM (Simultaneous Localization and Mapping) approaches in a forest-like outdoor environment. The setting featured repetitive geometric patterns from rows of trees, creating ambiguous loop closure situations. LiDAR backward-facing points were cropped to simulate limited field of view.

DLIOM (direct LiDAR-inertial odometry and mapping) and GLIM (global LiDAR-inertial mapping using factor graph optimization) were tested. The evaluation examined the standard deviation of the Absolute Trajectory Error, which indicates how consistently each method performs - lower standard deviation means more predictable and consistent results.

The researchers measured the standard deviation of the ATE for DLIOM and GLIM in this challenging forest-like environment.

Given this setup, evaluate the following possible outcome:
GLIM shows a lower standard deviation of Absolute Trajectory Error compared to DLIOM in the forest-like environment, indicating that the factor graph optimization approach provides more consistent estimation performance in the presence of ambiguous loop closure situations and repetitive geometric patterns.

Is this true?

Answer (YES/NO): NO